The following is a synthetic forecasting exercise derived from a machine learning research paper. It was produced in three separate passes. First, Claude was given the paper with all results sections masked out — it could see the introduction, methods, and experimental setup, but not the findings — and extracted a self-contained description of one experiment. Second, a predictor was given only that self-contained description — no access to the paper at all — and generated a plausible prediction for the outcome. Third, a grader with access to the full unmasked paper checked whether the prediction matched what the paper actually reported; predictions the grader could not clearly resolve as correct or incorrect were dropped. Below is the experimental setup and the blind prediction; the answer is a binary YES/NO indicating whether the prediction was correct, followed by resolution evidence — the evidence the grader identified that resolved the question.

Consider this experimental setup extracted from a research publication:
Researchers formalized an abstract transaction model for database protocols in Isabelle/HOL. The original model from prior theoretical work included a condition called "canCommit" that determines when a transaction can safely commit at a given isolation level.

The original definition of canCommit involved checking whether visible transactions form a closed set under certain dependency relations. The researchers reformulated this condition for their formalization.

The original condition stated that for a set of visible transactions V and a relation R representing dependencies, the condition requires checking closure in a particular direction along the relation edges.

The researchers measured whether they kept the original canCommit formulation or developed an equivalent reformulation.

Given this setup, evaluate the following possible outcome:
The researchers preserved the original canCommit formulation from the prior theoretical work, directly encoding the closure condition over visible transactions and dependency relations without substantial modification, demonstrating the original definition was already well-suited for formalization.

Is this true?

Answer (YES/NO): NO